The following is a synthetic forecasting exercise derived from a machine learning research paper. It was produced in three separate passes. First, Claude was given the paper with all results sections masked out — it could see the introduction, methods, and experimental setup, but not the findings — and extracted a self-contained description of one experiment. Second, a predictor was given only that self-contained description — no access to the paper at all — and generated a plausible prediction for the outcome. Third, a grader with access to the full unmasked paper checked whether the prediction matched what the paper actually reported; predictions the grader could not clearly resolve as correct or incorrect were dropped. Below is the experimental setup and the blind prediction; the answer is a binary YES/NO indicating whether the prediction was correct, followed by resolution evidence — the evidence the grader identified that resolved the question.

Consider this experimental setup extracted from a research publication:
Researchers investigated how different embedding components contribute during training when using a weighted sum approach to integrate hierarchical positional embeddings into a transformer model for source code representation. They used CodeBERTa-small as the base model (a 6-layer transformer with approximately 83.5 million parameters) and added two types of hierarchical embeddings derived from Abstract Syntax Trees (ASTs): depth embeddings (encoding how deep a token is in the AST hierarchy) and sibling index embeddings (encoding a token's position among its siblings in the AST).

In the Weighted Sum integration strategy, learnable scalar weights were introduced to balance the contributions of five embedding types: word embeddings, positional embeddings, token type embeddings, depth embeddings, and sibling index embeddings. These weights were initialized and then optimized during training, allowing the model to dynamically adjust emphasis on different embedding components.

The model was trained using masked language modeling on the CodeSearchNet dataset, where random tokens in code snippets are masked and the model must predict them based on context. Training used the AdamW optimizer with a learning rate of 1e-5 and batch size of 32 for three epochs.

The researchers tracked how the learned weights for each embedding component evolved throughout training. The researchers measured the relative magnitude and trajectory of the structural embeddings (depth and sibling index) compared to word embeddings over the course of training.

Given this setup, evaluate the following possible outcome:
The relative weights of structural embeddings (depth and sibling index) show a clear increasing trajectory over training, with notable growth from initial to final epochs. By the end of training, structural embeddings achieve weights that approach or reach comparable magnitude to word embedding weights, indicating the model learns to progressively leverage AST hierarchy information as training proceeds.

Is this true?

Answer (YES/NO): NO